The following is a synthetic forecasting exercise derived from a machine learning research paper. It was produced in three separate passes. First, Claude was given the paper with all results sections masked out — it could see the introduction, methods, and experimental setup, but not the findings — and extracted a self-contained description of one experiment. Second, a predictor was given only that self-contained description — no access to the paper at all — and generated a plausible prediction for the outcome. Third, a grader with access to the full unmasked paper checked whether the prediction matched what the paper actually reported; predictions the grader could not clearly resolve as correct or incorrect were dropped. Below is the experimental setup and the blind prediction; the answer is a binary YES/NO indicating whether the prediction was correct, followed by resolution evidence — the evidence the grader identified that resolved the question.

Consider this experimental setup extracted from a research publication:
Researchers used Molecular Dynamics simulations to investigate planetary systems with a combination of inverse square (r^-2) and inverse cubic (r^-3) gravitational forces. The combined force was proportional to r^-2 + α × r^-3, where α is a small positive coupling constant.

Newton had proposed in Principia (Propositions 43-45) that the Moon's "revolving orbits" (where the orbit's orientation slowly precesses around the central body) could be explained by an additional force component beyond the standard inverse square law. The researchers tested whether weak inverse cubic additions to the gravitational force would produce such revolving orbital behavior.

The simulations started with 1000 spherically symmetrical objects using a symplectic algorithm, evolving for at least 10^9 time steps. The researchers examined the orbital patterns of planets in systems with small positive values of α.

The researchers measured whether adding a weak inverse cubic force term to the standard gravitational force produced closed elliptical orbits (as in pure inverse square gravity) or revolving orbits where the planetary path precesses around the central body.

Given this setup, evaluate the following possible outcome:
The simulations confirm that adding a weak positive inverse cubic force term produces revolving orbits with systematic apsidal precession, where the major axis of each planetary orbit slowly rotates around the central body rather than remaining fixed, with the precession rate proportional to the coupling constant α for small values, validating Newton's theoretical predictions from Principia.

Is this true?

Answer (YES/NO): NO